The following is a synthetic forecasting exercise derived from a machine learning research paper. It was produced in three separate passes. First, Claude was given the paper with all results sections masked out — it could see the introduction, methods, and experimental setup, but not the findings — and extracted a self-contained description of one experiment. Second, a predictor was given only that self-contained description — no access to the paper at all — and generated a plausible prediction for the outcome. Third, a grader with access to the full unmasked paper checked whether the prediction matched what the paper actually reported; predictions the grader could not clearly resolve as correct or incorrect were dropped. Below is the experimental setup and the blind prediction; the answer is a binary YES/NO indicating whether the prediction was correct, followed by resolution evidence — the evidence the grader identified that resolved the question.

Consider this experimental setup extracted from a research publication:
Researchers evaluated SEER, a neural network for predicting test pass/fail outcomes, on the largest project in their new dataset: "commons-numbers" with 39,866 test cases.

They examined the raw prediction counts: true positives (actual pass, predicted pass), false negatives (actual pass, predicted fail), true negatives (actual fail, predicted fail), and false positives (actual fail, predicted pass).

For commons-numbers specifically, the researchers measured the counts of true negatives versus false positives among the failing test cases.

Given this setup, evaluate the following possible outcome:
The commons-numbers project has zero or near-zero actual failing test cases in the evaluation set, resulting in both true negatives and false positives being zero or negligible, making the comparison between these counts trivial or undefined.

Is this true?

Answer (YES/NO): NO